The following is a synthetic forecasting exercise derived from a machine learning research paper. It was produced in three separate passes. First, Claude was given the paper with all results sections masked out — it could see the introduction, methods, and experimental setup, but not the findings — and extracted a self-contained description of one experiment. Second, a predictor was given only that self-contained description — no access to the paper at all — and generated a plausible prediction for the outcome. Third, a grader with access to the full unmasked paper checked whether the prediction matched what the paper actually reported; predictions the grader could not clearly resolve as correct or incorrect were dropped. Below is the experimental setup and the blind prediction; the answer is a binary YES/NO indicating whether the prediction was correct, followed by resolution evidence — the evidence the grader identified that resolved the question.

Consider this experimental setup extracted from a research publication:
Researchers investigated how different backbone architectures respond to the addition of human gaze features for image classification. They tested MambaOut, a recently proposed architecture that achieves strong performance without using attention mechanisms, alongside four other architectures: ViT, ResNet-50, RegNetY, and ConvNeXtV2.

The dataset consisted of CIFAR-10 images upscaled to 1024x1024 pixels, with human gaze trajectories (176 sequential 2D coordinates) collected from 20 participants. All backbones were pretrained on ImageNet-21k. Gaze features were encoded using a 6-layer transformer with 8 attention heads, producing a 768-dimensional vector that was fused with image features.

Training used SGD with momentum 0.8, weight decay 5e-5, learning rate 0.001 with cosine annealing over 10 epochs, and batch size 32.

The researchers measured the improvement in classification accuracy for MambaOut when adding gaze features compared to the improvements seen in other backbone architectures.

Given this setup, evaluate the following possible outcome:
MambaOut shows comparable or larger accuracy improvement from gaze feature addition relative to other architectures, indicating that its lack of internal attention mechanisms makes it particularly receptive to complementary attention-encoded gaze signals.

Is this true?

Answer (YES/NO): NO